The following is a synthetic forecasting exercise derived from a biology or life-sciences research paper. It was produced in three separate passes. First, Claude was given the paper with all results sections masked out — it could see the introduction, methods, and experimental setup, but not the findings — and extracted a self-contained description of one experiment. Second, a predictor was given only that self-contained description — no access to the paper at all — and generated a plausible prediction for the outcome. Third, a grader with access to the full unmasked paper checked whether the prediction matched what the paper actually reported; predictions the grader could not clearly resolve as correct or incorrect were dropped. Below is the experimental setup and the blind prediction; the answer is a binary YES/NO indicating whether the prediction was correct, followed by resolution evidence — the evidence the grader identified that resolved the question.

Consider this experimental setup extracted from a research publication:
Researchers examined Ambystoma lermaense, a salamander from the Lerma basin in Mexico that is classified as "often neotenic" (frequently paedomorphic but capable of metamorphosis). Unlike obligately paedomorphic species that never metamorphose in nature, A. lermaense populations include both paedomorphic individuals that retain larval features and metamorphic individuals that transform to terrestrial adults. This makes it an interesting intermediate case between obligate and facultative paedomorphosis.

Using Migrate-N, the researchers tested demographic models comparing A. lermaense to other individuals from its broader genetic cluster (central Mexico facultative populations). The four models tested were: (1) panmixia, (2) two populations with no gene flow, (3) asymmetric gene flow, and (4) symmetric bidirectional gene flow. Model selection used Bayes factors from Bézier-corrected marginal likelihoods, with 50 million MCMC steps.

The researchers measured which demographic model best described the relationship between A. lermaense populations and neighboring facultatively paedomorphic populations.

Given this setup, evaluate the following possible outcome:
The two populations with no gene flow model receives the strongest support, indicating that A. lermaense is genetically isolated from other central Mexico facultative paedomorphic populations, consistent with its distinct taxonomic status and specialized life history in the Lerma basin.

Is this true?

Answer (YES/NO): NO